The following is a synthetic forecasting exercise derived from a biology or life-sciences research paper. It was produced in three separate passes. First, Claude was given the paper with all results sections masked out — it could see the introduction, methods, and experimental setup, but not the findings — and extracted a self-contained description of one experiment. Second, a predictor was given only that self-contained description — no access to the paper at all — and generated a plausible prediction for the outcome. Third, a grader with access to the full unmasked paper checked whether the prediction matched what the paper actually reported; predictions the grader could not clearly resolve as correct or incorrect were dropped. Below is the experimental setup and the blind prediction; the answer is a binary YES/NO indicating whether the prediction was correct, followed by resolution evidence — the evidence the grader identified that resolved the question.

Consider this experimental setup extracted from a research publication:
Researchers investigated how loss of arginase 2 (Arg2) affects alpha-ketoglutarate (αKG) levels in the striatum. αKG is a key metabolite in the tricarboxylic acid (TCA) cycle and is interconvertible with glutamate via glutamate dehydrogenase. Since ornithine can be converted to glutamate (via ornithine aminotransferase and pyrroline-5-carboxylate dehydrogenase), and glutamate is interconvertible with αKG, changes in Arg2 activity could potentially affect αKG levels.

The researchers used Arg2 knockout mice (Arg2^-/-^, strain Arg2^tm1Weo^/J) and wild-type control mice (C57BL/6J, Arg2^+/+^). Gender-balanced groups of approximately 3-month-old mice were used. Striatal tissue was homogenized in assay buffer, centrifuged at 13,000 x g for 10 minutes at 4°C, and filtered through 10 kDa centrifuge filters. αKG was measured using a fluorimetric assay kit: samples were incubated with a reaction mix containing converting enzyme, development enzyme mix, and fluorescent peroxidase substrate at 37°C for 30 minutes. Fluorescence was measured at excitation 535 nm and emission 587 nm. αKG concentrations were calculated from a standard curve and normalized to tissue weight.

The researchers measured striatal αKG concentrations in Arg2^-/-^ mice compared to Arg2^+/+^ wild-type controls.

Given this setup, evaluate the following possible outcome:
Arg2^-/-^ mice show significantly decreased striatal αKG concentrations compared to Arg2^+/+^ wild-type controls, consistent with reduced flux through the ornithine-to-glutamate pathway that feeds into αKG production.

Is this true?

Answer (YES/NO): NO